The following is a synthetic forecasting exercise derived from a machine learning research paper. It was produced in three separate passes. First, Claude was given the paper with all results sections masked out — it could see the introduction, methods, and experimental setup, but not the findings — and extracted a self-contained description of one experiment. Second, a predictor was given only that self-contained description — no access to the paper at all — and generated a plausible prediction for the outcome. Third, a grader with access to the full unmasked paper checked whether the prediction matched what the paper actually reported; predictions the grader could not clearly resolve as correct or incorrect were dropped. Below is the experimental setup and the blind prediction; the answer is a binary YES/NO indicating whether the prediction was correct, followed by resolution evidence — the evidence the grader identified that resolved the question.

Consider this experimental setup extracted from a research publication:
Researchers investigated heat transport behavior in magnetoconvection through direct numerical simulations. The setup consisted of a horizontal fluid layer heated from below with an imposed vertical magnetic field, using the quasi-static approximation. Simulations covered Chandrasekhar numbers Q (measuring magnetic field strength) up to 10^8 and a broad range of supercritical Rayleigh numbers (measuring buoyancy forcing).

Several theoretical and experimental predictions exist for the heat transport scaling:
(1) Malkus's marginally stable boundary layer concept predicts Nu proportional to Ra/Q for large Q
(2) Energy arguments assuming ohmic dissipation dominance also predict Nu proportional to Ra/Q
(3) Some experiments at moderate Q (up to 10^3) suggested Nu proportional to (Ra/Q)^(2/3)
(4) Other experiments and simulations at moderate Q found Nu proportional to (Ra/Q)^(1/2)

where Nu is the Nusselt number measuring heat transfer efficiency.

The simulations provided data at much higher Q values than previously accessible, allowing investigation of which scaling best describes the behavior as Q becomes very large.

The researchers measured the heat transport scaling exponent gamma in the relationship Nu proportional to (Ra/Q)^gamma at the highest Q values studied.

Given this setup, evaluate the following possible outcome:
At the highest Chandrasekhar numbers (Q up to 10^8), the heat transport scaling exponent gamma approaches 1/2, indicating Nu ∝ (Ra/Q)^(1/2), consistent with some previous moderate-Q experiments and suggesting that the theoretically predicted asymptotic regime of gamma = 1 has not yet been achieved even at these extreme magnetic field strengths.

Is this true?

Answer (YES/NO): NO